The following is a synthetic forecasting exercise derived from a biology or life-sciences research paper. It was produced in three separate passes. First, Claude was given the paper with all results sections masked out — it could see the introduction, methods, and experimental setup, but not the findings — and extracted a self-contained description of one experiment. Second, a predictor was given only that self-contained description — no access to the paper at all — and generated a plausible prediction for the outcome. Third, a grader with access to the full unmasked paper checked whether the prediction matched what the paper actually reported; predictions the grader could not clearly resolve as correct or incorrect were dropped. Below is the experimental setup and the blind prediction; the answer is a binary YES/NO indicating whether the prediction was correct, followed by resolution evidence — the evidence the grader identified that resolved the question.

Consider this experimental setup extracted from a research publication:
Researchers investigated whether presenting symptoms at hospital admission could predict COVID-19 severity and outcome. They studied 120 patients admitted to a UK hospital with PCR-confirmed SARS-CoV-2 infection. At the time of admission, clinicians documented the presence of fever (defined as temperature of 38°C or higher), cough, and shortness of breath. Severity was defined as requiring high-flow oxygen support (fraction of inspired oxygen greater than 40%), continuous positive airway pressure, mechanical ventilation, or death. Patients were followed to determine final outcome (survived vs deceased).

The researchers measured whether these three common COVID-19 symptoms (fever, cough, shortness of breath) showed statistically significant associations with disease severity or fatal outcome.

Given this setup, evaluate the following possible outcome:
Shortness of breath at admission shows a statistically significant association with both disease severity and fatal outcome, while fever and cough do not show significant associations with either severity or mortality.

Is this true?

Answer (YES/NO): NO